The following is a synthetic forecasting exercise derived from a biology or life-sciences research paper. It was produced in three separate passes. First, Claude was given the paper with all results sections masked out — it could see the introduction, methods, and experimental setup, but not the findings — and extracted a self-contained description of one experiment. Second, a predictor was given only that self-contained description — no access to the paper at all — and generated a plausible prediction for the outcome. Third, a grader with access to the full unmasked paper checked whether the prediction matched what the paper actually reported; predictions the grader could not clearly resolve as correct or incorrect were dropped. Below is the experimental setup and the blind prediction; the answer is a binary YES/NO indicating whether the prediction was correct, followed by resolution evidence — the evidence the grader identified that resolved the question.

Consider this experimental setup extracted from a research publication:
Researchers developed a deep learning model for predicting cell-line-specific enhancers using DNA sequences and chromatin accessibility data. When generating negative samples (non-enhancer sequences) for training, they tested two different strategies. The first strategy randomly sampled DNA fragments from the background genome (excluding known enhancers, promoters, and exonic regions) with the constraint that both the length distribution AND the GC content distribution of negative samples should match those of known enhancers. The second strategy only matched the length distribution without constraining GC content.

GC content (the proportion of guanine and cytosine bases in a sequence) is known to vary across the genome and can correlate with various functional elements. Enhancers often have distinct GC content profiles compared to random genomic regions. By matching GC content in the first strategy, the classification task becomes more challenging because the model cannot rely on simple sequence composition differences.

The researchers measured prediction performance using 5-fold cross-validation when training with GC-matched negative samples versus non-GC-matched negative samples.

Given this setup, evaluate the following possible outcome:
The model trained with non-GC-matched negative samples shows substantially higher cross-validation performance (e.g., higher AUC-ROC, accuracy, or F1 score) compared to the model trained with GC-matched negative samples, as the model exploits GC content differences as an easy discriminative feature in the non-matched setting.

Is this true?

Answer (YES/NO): NO